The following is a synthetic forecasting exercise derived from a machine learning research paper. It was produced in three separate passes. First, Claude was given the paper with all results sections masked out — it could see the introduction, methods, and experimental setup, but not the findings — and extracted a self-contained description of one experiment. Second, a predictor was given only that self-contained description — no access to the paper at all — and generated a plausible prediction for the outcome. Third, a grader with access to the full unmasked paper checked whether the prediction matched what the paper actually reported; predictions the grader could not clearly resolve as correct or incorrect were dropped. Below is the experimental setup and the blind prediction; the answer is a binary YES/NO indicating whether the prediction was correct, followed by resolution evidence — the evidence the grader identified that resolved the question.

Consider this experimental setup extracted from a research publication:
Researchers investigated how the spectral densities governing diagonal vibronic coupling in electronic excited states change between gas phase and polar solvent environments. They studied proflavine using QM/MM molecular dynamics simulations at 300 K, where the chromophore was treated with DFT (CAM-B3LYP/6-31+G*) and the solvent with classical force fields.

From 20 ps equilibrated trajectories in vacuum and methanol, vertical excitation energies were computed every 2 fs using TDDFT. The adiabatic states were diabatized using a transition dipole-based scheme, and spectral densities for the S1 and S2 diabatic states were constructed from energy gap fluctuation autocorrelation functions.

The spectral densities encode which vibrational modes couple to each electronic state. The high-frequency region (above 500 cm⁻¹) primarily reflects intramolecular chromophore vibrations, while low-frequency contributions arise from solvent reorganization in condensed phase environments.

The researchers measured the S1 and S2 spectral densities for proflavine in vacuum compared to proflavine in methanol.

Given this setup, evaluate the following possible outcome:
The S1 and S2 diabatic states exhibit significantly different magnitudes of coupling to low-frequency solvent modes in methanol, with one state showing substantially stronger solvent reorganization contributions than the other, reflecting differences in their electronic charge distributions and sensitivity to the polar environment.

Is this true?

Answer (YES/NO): NO